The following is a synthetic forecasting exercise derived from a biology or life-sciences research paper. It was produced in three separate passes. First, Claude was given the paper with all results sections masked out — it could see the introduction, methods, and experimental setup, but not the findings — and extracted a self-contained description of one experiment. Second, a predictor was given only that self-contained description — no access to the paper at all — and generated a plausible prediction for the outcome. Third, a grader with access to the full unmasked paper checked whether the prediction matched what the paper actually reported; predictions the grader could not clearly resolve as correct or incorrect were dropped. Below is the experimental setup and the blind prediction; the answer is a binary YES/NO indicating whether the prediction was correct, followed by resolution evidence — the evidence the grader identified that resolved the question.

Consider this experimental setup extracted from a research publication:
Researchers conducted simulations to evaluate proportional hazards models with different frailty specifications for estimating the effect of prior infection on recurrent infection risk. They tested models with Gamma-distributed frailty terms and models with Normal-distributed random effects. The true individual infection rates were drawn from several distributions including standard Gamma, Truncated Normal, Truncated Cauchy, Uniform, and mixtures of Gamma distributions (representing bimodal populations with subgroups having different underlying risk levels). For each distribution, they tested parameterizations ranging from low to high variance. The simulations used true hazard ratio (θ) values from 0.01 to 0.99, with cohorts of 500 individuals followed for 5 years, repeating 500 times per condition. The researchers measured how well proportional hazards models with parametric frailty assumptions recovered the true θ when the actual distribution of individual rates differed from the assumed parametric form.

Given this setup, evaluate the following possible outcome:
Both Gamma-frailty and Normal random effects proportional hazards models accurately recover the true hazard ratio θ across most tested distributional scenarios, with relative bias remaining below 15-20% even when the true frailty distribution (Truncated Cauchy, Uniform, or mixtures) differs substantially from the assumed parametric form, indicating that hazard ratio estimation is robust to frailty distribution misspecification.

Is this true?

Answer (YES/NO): NO